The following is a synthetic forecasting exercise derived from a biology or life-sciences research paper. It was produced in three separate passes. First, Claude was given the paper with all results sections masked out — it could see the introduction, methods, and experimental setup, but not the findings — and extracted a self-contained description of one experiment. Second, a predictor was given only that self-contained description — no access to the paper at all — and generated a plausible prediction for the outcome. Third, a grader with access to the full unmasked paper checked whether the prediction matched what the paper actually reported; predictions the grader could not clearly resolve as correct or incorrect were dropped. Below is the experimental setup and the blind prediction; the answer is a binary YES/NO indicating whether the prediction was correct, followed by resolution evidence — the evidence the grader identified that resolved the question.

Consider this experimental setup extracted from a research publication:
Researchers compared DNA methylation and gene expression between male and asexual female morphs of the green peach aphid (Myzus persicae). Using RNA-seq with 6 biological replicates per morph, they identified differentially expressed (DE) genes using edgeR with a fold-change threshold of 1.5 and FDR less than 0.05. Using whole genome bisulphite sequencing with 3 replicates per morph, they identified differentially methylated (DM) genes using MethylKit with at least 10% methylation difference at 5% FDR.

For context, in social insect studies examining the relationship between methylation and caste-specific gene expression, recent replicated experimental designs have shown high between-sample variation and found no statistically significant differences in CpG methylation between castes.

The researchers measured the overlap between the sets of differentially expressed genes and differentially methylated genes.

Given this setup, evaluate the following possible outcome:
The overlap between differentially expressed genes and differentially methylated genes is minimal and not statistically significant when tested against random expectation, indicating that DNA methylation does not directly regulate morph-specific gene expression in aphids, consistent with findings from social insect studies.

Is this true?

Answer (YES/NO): NO